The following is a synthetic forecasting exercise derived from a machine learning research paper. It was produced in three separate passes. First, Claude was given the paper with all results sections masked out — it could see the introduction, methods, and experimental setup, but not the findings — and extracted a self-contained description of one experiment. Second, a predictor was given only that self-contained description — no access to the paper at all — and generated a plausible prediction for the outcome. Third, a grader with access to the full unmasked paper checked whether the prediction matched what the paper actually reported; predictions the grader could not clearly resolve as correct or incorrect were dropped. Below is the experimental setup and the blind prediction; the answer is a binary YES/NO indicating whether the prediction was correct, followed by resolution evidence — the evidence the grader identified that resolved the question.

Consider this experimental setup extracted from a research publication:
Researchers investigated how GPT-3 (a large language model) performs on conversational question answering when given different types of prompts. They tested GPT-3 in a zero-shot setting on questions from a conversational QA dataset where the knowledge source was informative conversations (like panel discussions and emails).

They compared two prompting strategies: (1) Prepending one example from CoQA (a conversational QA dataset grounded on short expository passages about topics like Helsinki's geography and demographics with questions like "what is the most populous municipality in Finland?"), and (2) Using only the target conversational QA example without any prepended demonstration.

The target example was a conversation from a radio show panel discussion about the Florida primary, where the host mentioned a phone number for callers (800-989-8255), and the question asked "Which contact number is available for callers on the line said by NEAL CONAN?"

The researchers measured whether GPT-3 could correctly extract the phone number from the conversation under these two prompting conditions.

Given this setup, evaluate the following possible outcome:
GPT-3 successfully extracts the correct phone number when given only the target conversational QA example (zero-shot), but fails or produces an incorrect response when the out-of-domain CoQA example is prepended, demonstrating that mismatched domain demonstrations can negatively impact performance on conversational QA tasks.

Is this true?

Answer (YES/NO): NO